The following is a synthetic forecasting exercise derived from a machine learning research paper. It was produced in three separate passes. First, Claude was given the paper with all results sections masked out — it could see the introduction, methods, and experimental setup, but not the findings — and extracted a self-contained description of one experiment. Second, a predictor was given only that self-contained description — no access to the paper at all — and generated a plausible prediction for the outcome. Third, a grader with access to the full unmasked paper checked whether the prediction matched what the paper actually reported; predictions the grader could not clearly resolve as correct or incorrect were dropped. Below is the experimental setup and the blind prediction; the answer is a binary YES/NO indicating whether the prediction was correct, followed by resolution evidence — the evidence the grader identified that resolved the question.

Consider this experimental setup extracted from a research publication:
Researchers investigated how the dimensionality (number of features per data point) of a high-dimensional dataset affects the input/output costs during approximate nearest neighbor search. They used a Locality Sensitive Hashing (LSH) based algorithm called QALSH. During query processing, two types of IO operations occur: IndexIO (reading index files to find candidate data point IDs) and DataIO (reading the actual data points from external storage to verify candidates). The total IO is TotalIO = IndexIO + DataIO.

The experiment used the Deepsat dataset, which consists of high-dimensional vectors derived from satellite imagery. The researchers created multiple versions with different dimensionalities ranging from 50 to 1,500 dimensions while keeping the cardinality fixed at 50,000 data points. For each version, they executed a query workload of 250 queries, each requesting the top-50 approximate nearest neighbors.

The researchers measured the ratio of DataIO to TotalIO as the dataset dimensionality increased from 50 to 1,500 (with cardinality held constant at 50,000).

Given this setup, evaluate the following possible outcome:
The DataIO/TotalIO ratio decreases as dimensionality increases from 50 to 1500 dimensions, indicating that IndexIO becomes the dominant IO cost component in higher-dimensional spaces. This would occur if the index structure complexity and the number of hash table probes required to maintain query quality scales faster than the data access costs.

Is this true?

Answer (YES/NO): NO